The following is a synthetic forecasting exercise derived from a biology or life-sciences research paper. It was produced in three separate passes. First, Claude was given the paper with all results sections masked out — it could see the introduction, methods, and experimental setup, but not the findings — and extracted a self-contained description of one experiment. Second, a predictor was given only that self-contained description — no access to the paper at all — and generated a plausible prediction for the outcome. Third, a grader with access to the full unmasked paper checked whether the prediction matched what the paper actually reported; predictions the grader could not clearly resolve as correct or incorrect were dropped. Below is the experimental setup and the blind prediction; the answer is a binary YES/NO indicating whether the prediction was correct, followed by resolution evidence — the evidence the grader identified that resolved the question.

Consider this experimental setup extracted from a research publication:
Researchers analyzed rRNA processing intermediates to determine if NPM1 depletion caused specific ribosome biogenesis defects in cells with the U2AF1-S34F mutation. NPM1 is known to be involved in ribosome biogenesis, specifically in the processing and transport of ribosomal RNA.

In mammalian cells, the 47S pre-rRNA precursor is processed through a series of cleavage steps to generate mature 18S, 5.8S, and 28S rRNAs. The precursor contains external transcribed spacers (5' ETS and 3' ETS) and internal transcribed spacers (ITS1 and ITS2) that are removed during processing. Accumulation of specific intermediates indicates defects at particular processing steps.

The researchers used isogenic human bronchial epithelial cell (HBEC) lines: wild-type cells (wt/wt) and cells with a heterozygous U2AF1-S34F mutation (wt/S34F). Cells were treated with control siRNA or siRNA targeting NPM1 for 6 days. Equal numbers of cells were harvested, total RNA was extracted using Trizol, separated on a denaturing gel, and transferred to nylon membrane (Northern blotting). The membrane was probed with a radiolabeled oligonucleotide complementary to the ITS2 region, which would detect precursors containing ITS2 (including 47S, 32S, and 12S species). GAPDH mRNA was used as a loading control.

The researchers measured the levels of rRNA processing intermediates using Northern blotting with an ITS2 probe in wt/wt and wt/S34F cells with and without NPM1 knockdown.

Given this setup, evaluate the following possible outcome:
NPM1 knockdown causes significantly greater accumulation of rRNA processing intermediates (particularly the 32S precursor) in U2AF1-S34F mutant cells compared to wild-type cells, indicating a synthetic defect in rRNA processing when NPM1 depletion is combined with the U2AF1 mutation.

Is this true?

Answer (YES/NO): NO